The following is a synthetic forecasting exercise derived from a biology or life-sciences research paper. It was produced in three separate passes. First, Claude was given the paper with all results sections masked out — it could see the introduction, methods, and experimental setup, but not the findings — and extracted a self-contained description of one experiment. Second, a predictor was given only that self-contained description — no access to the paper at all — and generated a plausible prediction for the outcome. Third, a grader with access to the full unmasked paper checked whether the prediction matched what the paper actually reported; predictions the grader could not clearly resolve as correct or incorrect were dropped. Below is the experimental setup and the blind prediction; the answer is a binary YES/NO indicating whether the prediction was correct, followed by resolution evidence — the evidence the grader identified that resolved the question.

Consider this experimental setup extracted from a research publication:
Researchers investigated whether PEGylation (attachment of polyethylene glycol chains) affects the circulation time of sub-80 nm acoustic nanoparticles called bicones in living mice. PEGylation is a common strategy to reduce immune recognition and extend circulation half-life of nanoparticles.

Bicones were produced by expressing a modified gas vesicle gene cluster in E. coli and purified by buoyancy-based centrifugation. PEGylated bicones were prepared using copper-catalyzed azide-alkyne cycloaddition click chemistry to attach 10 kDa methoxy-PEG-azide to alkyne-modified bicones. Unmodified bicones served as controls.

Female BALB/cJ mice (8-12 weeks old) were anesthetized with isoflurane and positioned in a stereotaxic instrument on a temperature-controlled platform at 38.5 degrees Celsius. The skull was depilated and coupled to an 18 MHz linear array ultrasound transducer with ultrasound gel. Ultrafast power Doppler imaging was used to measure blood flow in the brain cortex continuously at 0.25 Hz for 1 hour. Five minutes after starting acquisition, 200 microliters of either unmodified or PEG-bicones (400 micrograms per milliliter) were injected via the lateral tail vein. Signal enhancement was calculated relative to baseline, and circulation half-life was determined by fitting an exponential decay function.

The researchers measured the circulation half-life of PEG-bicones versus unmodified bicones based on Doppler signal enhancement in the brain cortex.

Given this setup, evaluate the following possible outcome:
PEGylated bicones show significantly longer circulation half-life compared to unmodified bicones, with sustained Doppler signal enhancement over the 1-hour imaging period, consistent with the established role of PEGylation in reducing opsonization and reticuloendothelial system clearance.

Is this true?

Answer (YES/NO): YES